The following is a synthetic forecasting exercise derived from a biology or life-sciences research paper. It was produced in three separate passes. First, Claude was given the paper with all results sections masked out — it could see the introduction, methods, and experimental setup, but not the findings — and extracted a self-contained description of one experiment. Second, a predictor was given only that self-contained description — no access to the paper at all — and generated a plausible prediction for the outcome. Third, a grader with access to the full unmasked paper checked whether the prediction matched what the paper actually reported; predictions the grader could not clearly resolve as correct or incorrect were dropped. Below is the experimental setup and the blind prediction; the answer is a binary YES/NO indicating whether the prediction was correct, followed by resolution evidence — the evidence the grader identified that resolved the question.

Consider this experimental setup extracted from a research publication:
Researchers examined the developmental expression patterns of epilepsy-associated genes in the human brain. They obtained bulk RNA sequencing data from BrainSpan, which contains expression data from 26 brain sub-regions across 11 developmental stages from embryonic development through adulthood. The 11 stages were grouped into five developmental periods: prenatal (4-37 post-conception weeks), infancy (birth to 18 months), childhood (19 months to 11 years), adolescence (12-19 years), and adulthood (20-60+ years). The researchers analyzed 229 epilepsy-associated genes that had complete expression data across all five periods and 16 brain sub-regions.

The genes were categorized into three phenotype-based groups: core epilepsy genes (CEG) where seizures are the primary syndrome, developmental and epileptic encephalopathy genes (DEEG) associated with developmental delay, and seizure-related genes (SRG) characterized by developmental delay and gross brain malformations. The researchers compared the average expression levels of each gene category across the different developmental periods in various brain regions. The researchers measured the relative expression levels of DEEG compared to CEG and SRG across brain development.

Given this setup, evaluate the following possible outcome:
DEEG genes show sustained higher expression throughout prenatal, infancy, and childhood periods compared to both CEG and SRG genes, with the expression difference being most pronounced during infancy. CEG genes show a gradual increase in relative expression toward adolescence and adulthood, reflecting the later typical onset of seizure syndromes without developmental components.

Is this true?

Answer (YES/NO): NO